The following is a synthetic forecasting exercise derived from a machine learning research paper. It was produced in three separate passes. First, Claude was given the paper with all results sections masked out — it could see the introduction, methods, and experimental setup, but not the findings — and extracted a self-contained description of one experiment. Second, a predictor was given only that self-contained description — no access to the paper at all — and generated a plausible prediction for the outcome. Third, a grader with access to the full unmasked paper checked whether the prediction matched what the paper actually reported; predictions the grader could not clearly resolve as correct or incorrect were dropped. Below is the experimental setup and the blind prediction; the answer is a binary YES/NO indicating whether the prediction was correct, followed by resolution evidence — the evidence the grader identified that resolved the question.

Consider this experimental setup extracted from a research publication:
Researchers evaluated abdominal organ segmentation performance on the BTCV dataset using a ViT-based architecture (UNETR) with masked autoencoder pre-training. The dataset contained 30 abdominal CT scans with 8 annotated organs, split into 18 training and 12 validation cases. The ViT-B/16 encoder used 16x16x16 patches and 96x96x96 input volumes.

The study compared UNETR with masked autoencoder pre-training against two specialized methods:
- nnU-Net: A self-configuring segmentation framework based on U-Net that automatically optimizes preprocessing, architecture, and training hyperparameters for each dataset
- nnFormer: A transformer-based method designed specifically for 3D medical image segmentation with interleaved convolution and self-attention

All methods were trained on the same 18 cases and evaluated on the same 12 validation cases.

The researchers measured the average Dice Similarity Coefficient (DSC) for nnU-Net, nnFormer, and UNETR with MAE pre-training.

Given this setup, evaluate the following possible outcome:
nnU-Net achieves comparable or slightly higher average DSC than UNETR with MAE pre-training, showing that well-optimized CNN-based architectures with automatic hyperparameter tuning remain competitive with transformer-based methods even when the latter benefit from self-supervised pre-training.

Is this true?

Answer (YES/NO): NO